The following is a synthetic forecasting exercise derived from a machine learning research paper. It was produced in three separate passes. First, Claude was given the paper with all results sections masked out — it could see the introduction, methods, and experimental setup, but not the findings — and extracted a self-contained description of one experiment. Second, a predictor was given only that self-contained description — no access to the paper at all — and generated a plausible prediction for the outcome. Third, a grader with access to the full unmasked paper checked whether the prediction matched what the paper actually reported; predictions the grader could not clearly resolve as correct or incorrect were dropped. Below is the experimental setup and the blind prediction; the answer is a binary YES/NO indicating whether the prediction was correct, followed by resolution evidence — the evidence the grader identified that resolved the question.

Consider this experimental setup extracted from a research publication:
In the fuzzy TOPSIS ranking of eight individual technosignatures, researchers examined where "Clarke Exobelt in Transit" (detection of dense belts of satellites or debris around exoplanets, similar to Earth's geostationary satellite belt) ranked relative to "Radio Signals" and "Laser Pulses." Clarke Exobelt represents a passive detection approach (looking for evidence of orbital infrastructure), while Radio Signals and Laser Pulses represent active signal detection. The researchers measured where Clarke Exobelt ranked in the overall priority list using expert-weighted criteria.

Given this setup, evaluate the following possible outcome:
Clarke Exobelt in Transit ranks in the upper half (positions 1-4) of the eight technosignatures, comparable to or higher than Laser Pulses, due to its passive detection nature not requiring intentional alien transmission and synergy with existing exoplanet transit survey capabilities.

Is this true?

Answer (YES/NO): NO